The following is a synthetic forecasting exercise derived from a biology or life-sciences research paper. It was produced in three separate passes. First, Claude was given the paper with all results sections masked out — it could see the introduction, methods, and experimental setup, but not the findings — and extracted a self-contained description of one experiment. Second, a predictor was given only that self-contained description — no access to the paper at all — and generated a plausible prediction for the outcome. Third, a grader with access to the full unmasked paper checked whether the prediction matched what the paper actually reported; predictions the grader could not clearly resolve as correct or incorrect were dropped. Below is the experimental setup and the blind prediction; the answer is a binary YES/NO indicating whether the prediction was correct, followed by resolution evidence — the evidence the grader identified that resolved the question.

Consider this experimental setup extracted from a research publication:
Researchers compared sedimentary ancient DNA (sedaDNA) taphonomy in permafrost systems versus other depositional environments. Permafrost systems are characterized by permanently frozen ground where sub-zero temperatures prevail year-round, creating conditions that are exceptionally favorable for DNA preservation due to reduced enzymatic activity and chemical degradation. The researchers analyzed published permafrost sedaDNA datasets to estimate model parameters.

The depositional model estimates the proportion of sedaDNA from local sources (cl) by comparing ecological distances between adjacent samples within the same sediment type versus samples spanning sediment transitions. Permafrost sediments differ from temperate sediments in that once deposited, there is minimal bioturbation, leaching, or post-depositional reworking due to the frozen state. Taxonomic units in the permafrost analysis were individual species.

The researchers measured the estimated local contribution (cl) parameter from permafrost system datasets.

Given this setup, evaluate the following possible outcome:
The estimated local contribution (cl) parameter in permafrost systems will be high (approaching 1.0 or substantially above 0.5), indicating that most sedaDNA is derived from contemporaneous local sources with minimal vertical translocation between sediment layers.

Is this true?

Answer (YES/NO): NO